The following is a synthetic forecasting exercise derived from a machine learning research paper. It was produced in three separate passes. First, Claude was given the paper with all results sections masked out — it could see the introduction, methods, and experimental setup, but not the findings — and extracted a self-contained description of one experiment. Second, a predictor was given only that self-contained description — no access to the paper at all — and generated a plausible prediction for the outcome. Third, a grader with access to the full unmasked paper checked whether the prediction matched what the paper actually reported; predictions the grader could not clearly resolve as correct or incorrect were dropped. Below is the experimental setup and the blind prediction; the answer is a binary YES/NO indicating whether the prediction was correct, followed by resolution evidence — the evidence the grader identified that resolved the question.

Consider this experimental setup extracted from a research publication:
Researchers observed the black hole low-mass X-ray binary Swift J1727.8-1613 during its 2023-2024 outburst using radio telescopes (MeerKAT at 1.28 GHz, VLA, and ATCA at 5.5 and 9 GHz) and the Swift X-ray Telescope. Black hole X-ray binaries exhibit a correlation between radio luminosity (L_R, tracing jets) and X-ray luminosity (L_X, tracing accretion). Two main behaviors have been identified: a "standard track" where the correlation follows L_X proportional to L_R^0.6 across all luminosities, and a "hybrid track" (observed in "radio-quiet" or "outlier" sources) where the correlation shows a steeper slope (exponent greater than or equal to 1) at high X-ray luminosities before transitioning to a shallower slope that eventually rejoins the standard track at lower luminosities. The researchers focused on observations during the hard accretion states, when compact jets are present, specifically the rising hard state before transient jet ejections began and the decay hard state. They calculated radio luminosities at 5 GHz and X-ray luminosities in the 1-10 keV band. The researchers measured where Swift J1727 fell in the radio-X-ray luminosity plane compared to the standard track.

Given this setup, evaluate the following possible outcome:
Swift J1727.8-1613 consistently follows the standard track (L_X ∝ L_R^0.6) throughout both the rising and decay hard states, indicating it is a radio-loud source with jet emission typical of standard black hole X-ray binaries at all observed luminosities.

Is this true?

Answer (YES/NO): NO